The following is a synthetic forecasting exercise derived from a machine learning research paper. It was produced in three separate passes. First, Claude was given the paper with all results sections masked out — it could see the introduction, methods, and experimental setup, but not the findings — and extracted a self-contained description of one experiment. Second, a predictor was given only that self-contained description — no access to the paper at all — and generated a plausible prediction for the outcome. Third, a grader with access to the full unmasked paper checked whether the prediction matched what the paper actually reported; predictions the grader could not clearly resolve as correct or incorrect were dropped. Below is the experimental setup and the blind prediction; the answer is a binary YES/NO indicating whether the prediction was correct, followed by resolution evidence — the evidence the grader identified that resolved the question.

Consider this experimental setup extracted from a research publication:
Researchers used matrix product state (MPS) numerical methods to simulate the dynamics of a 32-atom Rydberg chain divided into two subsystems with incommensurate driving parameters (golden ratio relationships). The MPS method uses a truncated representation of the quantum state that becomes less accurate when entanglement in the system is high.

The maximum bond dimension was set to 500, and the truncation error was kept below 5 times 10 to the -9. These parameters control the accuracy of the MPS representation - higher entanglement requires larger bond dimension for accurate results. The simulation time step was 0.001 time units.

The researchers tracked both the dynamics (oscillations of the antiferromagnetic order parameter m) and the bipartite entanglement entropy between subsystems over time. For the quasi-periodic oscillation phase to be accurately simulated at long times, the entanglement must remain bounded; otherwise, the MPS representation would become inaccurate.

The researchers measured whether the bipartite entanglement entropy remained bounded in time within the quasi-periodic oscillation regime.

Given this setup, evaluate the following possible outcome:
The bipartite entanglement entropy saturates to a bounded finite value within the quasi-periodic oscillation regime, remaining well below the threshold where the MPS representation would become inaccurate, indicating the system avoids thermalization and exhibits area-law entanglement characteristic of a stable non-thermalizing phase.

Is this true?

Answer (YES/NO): YES